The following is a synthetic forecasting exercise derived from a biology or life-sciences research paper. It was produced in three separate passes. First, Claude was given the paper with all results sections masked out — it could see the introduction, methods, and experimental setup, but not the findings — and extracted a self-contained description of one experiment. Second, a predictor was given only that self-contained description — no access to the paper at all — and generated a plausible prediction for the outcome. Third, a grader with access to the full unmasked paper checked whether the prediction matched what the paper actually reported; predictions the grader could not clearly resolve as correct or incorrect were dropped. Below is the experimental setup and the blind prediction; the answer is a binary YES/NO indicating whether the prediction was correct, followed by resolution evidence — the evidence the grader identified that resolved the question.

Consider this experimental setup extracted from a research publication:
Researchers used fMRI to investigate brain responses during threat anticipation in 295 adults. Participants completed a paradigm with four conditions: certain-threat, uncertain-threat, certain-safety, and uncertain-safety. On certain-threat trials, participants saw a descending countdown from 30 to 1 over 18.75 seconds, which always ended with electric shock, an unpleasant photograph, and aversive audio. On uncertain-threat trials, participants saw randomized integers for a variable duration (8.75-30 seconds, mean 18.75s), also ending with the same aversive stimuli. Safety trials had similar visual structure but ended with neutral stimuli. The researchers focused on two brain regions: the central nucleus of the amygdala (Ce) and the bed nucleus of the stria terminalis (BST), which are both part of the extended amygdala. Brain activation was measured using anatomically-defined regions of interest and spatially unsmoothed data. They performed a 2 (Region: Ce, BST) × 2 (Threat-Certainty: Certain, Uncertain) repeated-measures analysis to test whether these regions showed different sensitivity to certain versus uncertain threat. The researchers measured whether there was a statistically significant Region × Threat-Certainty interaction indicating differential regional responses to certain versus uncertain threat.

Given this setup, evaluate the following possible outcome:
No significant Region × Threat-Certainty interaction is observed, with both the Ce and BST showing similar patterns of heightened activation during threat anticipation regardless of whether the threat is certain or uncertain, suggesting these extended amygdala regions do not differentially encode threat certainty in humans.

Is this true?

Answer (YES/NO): YES